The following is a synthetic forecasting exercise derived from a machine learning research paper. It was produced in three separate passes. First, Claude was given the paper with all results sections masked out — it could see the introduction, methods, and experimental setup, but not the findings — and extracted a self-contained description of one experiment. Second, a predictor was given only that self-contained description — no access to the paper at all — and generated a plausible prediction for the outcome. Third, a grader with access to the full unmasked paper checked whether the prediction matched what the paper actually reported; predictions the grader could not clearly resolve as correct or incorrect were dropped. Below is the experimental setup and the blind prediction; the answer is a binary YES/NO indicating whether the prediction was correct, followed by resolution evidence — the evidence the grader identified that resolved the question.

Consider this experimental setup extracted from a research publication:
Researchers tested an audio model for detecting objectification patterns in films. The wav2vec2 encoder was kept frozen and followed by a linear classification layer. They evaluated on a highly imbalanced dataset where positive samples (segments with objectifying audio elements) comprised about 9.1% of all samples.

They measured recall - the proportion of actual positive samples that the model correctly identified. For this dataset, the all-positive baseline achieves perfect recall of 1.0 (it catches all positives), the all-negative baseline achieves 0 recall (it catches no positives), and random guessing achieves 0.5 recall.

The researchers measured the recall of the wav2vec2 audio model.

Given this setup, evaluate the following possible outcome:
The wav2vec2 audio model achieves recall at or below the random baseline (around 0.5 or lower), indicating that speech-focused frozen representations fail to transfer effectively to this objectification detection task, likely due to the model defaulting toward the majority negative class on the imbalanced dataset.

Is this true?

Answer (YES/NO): NO